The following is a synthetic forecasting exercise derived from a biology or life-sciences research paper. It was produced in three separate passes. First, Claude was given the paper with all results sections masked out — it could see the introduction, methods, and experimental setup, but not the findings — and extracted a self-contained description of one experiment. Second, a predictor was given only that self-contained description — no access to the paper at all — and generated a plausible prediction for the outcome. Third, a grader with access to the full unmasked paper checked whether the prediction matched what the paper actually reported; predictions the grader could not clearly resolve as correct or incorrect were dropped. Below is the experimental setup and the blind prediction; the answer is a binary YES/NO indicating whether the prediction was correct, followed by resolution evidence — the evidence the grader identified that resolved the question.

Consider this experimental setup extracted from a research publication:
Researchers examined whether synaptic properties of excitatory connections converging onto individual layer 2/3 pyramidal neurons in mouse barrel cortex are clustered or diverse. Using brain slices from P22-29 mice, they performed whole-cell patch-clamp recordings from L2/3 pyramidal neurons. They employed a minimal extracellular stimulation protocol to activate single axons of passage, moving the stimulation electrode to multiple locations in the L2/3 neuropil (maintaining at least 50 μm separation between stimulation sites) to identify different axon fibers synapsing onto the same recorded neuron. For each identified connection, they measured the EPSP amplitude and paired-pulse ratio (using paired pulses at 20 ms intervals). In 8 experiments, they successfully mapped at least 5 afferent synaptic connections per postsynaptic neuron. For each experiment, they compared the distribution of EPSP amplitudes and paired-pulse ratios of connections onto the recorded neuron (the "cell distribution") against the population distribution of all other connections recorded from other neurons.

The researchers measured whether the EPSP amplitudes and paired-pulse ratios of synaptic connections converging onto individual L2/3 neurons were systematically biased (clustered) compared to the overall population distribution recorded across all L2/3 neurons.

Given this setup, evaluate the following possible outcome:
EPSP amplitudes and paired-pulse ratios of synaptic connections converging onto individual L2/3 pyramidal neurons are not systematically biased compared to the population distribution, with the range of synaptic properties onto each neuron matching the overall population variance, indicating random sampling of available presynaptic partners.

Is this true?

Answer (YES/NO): YES